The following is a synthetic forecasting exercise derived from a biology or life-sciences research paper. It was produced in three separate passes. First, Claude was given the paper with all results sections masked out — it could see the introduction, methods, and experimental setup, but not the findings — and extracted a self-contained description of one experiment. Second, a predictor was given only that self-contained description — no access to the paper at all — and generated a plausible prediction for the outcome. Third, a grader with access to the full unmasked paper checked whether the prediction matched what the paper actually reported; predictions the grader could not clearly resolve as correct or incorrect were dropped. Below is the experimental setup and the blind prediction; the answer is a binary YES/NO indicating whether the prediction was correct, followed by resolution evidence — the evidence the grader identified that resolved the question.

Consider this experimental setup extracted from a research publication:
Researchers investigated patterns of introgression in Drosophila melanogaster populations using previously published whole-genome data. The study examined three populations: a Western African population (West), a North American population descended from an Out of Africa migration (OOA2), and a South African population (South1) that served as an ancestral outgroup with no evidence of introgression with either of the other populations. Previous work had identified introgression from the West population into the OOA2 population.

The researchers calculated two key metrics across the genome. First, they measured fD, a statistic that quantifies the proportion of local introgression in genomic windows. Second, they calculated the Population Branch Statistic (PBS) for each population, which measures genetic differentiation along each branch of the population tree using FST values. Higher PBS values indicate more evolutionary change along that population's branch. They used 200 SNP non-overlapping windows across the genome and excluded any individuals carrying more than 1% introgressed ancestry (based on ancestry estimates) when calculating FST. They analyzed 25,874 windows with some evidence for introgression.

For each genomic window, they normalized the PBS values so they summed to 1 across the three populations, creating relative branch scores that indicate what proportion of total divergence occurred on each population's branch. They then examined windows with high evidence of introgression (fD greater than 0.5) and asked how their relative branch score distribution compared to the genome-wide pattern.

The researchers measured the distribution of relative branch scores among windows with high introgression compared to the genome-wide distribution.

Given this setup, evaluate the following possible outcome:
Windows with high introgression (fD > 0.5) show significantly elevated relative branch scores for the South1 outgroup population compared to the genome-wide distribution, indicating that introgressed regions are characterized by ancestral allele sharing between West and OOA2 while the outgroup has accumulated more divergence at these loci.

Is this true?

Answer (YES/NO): YES